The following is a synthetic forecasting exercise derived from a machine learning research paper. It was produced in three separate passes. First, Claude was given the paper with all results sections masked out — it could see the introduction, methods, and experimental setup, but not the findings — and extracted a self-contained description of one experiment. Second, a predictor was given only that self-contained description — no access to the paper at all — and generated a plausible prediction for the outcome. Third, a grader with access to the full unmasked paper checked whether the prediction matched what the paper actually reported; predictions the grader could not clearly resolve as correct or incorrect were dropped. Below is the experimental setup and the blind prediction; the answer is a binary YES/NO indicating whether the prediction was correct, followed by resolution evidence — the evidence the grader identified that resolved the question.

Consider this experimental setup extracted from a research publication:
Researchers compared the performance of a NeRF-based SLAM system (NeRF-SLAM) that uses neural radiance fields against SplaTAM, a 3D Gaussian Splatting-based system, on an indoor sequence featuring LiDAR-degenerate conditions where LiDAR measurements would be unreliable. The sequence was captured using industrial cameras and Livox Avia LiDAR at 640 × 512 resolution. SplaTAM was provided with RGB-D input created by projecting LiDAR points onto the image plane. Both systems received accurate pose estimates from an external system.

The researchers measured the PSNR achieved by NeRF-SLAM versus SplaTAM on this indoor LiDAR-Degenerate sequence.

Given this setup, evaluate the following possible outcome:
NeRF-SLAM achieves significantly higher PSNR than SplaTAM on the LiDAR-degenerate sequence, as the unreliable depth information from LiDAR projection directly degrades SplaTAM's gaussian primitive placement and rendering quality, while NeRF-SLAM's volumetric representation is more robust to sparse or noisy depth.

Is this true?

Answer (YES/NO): NO